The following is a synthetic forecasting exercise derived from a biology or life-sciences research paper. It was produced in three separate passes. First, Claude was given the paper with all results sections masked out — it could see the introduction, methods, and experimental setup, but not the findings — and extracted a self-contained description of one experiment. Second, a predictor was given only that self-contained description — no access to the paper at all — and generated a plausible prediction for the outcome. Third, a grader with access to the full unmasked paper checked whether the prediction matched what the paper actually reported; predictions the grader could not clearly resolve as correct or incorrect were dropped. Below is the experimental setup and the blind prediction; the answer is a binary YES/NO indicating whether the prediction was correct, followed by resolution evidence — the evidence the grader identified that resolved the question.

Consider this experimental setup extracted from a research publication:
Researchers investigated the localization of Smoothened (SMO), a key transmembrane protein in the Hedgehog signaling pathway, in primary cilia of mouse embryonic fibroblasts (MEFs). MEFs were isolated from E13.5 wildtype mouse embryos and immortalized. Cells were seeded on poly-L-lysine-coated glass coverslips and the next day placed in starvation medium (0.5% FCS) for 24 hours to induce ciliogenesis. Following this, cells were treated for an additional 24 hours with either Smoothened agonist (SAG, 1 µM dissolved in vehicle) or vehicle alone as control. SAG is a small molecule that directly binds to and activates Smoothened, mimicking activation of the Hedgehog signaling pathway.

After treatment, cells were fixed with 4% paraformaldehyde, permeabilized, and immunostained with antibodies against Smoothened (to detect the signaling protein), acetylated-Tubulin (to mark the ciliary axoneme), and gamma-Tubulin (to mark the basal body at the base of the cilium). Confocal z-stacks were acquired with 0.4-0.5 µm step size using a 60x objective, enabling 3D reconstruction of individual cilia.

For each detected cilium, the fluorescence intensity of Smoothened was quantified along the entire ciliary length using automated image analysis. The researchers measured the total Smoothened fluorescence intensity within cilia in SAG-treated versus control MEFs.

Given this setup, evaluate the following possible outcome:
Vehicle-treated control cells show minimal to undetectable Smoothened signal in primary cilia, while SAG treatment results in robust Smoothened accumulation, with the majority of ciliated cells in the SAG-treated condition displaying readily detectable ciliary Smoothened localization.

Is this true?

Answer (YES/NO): NO